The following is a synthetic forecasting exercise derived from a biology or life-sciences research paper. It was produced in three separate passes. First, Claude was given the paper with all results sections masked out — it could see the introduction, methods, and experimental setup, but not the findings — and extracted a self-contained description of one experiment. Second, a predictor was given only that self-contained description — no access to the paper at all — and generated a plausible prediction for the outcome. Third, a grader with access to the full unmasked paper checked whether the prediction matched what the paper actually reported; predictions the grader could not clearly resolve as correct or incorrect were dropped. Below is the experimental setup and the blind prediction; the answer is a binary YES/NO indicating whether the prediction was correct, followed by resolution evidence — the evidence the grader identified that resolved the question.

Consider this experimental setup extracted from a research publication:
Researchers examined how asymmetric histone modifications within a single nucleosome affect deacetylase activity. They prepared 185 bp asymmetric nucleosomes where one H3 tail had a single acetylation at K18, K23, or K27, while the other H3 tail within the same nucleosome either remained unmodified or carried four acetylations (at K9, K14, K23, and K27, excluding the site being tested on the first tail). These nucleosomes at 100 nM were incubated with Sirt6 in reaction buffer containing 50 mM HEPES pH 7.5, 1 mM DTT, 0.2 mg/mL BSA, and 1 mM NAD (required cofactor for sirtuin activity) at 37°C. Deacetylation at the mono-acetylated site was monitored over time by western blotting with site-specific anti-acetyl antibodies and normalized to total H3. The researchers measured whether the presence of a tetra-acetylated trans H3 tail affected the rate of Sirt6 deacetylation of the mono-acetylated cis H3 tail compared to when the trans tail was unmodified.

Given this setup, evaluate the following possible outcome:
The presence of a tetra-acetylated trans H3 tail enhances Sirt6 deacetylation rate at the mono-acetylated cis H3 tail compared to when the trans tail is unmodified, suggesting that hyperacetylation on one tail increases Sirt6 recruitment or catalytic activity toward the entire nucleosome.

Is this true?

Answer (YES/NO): NO